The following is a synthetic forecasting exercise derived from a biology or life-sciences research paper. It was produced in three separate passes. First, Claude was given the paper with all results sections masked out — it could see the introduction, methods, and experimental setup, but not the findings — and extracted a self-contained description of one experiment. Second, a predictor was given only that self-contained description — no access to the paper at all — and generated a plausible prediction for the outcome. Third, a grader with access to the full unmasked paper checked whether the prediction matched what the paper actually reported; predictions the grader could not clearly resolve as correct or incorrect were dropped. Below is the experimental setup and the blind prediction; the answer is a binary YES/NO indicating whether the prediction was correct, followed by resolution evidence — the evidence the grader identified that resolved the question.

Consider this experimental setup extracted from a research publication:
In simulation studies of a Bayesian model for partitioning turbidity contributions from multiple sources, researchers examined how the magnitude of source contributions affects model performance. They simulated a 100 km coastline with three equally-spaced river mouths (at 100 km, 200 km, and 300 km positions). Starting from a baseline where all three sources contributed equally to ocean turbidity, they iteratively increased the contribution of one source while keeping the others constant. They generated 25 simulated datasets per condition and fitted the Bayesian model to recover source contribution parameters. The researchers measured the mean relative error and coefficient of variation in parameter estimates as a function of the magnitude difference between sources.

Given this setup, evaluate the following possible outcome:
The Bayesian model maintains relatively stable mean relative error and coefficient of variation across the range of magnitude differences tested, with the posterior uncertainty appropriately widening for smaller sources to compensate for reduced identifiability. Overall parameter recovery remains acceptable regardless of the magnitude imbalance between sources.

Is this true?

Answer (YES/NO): NO